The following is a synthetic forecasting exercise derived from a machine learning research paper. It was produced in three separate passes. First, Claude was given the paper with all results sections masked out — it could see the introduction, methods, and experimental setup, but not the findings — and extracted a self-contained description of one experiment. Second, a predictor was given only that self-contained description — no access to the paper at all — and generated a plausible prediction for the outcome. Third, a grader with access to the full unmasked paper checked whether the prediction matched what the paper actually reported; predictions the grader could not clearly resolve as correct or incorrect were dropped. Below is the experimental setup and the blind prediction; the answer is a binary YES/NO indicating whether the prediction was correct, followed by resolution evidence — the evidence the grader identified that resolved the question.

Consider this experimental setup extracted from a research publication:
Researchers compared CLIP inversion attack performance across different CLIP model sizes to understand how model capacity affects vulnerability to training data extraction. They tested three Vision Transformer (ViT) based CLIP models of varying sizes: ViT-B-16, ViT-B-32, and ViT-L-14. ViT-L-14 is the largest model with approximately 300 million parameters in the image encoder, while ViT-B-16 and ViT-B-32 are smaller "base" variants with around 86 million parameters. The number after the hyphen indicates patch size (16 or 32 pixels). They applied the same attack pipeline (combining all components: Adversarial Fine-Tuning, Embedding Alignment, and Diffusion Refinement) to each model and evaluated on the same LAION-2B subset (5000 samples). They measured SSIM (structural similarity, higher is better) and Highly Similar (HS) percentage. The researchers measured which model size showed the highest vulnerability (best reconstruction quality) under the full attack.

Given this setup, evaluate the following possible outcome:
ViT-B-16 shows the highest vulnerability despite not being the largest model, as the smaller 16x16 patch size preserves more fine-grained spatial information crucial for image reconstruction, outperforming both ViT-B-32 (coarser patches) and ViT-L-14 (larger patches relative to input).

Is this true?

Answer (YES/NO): YES